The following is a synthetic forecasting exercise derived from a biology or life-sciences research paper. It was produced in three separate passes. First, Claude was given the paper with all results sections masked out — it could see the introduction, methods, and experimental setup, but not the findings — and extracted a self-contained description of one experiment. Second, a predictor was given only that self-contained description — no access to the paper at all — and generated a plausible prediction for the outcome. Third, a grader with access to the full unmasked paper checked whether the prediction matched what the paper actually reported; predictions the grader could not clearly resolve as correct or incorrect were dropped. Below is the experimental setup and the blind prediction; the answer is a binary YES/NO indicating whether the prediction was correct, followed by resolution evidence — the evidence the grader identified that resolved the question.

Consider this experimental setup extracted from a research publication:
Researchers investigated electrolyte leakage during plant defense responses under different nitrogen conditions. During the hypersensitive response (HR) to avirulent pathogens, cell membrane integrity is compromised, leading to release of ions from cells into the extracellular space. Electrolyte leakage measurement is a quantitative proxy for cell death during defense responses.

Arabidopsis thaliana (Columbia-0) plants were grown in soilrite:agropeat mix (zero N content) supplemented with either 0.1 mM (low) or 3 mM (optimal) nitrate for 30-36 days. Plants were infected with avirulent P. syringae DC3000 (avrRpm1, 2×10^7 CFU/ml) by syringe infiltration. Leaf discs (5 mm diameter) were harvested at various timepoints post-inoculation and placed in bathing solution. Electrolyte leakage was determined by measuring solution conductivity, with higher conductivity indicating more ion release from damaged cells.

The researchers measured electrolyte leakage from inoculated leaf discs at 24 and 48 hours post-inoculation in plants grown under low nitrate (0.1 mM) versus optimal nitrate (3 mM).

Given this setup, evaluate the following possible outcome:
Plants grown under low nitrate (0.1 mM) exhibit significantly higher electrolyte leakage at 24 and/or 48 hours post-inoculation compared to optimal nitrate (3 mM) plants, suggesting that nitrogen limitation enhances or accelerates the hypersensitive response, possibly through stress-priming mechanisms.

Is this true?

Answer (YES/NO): NO